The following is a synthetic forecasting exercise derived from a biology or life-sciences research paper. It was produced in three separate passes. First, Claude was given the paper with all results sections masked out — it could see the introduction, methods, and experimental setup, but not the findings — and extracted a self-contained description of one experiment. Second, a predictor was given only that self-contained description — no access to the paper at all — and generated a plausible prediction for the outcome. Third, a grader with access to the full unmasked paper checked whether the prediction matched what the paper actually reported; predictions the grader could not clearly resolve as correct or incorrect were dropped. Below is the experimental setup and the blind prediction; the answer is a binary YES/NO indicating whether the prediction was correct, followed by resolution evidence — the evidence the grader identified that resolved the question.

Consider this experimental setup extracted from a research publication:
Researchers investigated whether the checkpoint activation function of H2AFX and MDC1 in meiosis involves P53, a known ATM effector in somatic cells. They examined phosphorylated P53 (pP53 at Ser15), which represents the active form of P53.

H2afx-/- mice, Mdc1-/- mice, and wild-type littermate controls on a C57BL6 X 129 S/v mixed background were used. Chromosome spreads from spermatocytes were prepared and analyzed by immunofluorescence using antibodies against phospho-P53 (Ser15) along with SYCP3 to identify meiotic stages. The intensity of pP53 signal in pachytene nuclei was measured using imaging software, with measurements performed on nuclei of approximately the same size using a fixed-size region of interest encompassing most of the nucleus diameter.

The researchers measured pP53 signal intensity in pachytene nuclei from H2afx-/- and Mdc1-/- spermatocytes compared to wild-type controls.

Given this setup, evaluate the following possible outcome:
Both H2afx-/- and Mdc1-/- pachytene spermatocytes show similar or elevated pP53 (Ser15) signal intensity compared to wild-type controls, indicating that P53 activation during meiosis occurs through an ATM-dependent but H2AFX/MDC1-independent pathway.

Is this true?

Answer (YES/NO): NO